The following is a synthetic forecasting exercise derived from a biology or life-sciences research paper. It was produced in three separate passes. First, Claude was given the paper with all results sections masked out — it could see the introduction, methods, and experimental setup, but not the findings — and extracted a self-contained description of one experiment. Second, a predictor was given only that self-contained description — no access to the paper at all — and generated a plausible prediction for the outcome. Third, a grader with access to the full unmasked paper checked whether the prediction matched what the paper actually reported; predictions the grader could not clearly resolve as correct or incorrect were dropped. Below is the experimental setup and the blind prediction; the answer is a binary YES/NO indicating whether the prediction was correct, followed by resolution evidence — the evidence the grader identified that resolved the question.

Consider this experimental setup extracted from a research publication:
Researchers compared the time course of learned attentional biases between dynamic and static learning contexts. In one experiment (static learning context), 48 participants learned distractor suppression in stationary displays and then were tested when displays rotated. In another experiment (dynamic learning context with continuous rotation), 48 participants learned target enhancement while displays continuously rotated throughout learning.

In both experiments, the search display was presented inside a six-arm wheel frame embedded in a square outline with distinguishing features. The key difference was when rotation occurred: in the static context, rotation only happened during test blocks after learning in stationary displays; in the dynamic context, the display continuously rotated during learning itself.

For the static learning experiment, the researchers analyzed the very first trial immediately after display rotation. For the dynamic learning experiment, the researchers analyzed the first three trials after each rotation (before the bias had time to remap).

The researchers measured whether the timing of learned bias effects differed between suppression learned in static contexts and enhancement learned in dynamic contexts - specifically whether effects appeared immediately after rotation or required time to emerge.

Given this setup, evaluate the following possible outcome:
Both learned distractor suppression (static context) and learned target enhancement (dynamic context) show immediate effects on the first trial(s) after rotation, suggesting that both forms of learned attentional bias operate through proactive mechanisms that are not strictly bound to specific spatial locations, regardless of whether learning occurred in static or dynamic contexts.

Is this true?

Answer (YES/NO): NO